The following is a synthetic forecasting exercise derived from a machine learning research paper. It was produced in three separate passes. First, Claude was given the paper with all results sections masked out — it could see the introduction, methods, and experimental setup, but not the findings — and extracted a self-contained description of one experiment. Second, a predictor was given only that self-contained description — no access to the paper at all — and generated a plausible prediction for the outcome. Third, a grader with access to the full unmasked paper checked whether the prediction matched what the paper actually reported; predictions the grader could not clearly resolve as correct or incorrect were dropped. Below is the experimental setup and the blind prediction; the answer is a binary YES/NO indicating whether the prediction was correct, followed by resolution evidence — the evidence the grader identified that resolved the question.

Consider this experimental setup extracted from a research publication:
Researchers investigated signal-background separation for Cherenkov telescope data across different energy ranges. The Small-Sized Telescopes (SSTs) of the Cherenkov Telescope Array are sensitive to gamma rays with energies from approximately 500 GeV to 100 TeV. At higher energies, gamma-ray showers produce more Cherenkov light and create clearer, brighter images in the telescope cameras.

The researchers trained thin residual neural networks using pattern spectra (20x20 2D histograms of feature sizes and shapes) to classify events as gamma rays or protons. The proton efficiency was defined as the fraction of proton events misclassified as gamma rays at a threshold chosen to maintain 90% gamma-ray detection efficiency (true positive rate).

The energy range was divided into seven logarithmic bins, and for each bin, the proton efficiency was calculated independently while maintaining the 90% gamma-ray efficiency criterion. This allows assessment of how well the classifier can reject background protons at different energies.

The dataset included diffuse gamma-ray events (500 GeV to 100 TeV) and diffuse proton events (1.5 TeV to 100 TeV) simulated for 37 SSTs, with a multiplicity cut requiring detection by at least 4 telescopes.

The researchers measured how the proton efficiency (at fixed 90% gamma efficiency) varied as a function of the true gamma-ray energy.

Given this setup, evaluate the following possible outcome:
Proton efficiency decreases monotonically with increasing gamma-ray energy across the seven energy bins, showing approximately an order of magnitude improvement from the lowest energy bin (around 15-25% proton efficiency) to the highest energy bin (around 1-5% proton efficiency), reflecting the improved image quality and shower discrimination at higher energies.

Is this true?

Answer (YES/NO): NO